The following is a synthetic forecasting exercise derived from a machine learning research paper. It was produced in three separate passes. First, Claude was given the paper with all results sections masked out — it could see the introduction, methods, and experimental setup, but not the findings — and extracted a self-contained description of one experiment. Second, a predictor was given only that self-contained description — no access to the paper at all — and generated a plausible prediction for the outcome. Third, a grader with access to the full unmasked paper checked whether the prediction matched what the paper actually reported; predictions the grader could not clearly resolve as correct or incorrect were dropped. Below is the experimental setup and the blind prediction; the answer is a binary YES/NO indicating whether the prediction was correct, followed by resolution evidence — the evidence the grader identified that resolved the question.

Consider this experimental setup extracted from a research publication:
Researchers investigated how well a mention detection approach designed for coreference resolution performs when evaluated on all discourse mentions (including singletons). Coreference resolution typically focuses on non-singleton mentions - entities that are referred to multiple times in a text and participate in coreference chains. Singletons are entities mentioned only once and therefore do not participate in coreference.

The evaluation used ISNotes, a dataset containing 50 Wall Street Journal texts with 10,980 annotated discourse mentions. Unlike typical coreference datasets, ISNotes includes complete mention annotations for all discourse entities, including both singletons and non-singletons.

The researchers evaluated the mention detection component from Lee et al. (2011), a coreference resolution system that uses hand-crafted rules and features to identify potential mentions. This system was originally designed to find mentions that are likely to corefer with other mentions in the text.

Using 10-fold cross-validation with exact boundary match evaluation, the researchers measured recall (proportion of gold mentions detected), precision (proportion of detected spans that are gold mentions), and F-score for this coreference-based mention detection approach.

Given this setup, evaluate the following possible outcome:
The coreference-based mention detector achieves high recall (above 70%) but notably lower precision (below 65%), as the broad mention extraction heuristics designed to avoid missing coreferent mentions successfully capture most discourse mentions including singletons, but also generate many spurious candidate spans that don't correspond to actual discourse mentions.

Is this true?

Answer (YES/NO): NO